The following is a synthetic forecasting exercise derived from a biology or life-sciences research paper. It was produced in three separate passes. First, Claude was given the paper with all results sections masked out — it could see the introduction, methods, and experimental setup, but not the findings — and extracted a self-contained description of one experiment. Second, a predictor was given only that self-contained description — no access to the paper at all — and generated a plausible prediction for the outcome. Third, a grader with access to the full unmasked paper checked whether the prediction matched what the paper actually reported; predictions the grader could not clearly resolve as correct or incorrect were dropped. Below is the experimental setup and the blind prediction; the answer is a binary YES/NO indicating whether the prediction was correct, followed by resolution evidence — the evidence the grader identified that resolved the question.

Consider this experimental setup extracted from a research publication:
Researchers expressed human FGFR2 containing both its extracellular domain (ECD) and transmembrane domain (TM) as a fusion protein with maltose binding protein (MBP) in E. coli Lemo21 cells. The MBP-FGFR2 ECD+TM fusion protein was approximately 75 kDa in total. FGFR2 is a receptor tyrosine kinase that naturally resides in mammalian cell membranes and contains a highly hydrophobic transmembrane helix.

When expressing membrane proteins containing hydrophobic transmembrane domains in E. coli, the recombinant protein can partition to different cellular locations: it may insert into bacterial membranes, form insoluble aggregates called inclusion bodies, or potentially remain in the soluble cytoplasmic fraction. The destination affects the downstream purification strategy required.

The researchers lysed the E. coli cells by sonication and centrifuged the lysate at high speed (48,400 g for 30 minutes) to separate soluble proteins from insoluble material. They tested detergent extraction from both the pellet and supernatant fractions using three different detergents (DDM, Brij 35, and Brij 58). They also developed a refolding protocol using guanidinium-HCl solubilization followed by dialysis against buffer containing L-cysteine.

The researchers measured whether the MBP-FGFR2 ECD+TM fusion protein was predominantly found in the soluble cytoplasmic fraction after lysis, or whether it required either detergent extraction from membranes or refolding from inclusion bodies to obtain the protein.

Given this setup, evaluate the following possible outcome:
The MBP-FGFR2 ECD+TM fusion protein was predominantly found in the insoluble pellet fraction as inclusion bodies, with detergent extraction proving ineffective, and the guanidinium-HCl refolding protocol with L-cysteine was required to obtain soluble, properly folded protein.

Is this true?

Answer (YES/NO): NO